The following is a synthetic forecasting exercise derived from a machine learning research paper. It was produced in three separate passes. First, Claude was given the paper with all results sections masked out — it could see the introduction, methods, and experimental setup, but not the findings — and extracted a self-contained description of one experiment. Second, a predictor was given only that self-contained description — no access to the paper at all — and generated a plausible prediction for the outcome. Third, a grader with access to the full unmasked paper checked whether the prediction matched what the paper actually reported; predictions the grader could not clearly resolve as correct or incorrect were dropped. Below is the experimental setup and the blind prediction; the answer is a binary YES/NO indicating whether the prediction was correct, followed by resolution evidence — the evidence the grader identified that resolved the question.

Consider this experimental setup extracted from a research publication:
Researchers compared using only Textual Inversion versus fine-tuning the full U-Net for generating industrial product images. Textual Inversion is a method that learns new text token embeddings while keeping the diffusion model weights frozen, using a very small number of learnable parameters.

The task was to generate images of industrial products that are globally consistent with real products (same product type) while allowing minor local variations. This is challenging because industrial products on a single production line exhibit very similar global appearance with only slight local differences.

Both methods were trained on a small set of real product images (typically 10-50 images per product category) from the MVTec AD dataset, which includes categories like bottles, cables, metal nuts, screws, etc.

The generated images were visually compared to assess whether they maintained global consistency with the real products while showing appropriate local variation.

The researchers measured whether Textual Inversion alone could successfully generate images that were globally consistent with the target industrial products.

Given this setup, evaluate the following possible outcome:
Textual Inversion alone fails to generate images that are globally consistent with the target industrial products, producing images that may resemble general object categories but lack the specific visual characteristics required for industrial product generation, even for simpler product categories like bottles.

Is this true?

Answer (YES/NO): YES